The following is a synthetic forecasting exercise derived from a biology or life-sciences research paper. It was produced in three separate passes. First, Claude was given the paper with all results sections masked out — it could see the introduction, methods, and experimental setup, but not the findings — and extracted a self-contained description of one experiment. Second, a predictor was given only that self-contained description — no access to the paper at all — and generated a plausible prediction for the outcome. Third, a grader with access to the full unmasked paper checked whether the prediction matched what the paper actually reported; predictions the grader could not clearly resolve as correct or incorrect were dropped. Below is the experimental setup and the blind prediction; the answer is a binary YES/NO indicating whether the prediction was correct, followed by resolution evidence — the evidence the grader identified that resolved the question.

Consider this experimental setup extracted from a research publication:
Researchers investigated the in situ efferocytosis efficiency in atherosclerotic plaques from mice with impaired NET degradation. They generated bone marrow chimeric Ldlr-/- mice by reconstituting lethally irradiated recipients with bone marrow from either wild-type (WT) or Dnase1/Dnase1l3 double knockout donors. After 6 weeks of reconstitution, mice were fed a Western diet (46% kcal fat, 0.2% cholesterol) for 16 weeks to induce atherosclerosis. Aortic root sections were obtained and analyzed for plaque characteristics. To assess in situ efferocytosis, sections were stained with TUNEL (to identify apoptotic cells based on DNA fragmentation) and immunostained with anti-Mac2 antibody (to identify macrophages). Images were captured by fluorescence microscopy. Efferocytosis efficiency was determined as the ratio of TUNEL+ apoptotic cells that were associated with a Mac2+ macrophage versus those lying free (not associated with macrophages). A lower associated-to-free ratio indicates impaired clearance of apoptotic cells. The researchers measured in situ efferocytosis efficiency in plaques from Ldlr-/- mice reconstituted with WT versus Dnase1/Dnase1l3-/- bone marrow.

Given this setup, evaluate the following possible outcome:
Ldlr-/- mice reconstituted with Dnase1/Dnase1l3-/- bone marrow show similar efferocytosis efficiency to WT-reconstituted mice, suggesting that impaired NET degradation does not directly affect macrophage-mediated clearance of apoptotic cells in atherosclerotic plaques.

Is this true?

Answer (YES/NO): NO